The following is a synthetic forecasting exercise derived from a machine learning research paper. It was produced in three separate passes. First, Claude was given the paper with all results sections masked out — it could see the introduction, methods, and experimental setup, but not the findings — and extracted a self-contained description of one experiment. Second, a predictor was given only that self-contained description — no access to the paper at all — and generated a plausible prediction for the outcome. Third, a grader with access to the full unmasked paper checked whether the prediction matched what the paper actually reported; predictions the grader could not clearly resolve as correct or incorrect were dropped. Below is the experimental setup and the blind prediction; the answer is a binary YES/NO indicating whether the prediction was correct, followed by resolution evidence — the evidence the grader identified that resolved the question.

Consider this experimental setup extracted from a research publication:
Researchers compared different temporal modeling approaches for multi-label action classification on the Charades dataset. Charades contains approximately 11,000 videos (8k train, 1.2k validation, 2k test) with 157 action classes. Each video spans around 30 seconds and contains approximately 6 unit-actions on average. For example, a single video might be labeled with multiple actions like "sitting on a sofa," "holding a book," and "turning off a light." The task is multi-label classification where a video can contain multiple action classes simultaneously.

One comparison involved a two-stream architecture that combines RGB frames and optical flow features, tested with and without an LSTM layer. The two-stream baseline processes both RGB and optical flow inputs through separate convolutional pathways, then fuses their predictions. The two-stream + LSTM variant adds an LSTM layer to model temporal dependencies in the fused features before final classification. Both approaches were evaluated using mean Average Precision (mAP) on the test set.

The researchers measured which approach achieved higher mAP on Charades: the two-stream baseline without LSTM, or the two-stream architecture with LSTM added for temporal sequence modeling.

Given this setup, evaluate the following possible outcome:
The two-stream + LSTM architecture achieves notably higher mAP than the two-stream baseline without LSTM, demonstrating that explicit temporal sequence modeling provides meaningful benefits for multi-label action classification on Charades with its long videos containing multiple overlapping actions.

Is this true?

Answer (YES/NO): NO